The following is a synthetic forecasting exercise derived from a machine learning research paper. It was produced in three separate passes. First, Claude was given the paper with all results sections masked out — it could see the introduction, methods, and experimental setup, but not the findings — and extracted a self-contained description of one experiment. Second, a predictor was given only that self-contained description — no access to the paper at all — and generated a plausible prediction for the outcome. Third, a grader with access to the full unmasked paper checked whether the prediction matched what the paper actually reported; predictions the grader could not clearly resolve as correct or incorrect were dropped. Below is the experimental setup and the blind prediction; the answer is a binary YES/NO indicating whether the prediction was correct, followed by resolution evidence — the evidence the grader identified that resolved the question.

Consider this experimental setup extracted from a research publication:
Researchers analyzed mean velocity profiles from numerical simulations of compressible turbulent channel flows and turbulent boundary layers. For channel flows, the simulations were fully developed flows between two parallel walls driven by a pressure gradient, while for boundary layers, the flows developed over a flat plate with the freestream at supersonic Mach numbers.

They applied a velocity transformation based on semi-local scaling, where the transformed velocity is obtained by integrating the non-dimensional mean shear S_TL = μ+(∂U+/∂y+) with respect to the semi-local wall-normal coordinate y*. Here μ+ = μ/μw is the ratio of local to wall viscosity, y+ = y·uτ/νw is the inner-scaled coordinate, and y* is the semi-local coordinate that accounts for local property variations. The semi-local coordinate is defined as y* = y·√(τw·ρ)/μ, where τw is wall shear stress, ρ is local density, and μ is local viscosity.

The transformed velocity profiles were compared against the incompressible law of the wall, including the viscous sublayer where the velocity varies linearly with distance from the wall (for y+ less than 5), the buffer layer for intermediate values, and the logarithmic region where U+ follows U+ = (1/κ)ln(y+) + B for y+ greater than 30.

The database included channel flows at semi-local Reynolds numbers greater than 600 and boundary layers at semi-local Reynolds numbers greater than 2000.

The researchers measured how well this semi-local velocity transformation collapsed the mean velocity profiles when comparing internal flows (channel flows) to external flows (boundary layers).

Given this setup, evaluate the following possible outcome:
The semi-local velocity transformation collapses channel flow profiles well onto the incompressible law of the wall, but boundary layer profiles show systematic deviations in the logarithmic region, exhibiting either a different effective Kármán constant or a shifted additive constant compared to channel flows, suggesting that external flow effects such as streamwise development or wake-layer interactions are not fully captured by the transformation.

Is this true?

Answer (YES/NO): YES